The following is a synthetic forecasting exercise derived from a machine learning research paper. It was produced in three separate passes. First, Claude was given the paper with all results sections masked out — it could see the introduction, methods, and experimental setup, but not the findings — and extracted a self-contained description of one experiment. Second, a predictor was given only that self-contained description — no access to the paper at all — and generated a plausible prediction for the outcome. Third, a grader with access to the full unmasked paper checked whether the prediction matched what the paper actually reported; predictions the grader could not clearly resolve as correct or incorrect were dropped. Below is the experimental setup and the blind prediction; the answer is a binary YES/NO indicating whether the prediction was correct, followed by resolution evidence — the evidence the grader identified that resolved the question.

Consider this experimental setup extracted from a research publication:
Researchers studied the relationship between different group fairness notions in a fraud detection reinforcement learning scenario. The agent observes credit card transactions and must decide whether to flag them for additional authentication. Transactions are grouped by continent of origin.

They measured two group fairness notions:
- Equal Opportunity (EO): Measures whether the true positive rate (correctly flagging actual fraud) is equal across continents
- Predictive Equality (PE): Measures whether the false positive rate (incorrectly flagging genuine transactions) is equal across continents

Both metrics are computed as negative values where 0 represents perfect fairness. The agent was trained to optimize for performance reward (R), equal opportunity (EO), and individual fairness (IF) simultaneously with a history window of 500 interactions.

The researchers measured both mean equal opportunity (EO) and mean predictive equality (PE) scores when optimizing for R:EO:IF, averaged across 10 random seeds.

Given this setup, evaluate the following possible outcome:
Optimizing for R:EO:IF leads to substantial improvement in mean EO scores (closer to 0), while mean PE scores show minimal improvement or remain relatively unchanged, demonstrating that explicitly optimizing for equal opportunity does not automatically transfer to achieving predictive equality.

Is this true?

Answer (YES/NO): NO